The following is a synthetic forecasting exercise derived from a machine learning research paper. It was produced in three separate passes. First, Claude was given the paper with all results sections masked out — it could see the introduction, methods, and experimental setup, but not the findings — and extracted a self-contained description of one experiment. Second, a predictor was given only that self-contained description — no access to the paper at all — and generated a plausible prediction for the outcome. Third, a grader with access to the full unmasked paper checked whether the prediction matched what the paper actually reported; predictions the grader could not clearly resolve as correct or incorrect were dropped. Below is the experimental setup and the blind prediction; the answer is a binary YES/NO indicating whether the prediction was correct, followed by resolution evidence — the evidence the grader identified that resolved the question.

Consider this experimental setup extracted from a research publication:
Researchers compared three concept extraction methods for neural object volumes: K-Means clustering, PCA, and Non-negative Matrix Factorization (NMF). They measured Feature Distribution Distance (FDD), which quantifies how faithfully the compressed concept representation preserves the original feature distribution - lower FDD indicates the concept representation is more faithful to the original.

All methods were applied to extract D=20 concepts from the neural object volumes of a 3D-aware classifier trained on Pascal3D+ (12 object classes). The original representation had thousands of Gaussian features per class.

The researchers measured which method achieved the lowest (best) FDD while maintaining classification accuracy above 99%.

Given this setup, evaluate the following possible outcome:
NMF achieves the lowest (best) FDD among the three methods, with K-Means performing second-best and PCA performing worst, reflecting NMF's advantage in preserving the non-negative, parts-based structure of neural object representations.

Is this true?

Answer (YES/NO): NO